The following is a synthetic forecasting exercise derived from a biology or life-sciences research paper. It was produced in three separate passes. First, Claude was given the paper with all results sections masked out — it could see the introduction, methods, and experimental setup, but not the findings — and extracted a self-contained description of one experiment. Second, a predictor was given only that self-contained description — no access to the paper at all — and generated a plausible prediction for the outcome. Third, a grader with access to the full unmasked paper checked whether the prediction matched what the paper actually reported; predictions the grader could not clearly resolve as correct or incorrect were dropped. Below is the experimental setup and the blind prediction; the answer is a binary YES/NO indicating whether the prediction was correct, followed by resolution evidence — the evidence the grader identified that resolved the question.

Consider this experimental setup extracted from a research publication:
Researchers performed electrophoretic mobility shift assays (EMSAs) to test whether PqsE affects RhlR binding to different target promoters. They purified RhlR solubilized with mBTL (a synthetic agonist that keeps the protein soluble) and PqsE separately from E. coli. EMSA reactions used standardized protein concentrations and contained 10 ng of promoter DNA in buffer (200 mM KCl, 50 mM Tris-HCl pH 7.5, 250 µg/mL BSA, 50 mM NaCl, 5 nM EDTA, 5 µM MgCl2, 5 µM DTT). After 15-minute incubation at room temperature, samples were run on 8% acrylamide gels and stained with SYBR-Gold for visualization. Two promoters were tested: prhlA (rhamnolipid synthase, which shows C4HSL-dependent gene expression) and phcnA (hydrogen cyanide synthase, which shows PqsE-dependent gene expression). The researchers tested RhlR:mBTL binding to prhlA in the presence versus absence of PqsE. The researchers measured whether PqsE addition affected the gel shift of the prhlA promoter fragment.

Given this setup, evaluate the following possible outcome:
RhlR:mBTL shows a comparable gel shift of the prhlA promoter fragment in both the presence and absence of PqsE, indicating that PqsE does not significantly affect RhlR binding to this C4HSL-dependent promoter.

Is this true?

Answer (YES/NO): NO